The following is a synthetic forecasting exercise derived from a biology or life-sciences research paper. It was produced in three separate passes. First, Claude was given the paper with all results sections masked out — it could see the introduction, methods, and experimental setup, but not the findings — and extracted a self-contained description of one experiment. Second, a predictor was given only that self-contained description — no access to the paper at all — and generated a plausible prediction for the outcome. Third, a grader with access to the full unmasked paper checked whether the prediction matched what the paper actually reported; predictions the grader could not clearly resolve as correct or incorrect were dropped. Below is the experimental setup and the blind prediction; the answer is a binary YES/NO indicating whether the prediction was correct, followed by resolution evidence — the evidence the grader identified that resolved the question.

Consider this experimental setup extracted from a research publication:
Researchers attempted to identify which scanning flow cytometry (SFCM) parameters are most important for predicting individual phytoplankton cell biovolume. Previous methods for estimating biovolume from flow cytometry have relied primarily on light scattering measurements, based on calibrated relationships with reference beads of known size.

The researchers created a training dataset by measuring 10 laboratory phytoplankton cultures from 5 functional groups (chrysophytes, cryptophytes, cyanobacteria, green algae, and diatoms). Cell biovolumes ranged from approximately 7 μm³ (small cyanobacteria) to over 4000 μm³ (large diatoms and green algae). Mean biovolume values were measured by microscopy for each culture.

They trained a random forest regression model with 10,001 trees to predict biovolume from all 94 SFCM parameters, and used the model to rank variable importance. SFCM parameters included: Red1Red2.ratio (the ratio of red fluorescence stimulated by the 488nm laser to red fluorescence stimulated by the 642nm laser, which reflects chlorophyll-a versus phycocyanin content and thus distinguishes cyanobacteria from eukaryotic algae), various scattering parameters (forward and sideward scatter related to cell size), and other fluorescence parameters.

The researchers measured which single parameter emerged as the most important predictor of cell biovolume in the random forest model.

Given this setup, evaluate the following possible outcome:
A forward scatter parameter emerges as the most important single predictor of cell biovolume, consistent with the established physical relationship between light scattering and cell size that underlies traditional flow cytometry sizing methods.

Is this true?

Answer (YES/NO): NO